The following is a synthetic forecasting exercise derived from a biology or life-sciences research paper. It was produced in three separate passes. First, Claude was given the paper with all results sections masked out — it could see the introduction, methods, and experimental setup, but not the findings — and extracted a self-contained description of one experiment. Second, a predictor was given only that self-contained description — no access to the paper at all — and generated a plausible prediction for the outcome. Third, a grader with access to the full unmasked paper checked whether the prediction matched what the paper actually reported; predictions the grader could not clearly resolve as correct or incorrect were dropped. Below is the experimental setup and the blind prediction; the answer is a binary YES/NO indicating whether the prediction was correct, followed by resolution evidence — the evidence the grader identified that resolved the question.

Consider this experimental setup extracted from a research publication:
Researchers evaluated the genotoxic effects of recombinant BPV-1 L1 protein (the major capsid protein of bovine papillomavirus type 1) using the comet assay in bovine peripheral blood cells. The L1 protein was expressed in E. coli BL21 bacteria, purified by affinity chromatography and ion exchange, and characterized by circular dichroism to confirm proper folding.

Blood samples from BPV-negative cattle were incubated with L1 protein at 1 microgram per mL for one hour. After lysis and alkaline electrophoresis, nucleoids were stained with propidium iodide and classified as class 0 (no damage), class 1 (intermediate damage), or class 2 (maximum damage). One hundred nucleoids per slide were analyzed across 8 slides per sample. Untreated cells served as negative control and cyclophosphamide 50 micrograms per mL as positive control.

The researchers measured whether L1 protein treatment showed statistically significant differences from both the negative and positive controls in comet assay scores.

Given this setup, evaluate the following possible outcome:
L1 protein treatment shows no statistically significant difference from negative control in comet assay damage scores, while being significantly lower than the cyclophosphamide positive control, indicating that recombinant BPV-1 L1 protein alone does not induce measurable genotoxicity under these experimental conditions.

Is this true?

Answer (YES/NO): NO